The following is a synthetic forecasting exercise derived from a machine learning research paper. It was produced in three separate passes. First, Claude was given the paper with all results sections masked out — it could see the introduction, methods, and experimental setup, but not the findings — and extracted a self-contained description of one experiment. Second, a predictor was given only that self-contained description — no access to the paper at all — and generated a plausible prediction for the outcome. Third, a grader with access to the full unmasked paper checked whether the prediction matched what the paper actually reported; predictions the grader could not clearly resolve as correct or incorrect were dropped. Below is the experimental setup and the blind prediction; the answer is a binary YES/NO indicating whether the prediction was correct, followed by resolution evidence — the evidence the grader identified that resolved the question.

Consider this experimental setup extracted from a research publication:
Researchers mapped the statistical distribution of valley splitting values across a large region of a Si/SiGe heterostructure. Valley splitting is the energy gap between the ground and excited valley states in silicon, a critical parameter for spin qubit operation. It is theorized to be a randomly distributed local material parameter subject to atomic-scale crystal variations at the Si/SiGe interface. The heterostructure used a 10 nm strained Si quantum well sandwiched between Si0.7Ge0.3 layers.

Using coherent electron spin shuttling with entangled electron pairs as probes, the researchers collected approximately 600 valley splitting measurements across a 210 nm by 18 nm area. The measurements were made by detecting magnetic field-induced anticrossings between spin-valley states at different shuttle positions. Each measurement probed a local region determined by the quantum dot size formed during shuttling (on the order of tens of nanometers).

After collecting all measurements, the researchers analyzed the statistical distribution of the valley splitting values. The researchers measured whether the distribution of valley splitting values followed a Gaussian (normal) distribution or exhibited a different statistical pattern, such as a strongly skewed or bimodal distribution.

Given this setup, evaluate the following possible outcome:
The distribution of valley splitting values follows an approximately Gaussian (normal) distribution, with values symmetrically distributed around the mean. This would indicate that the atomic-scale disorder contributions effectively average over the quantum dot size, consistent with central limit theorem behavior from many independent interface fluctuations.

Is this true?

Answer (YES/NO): YES